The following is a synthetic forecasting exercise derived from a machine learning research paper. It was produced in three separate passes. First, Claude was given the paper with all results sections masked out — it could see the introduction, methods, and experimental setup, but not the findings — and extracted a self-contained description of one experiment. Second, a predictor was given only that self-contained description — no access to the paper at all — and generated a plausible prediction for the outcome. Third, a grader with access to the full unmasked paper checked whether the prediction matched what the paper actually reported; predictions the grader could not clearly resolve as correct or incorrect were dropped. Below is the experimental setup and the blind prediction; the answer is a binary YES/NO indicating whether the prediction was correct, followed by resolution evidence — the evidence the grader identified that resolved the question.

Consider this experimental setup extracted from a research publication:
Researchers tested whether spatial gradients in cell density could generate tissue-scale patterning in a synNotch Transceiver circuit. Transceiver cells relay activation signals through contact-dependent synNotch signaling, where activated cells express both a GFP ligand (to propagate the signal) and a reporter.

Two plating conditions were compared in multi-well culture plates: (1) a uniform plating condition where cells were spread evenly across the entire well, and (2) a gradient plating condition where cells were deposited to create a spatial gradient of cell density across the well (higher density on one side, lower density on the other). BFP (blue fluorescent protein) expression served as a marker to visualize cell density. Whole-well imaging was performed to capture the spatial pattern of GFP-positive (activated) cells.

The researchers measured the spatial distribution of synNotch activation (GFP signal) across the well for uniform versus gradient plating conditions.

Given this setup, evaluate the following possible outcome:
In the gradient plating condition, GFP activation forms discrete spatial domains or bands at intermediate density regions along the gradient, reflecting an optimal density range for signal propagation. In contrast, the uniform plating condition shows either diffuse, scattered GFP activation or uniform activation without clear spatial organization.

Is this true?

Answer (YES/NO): NO